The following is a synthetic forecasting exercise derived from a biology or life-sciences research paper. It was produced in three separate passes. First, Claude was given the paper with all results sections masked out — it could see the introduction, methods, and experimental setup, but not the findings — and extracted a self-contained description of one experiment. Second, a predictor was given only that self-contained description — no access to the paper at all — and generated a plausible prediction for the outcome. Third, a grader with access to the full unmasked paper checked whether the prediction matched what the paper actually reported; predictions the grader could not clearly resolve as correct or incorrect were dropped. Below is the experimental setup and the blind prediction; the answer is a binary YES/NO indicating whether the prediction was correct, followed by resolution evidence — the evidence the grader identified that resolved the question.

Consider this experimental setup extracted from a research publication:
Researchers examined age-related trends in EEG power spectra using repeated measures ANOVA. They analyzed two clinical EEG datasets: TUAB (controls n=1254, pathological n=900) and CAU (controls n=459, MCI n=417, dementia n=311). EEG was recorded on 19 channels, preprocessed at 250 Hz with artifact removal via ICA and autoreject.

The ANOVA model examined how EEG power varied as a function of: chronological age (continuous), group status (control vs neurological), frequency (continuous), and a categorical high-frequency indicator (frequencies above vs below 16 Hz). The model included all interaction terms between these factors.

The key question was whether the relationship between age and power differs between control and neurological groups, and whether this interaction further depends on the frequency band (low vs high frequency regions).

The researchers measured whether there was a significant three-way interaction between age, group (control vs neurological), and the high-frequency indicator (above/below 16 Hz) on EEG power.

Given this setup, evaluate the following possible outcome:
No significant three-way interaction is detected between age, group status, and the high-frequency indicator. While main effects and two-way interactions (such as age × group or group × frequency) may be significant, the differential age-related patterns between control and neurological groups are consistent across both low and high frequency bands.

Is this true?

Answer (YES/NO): NO